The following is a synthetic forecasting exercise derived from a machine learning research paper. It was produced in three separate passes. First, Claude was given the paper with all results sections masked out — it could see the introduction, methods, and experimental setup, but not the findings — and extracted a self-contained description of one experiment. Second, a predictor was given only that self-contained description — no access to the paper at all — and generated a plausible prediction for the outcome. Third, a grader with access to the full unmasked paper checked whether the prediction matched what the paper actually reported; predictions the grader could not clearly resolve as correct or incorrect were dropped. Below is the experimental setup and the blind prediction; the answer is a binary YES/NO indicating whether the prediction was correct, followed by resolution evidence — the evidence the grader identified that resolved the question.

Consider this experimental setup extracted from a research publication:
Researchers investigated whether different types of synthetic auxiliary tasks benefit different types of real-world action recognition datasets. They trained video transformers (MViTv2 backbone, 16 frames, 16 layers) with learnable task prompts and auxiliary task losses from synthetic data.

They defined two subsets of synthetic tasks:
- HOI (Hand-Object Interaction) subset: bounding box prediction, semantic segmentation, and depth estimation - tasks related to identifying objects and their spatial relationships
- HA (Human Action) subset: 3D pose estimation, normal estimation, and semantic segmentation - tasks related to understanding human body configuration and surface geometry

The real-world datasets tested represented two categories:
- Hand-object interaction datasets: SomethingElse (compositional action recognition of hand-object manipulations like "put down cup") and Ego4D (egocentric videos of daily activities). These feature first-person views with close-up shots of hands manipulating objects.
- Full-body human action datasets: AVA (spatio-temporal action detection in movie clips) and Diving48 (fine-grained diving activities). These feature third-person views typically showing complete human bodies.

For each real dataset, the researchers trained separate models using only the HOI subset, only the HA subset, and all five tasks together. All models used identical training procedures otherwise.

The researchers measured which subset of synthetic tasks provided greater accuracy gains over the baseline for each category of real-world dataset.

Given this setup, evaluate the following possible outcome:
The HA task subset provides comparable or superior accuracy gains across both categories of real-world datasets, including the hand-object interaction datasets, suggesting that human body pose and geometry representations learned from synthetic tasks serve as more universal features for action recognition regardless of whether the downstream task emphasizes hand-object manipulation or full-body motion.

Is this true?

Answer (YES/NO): NO